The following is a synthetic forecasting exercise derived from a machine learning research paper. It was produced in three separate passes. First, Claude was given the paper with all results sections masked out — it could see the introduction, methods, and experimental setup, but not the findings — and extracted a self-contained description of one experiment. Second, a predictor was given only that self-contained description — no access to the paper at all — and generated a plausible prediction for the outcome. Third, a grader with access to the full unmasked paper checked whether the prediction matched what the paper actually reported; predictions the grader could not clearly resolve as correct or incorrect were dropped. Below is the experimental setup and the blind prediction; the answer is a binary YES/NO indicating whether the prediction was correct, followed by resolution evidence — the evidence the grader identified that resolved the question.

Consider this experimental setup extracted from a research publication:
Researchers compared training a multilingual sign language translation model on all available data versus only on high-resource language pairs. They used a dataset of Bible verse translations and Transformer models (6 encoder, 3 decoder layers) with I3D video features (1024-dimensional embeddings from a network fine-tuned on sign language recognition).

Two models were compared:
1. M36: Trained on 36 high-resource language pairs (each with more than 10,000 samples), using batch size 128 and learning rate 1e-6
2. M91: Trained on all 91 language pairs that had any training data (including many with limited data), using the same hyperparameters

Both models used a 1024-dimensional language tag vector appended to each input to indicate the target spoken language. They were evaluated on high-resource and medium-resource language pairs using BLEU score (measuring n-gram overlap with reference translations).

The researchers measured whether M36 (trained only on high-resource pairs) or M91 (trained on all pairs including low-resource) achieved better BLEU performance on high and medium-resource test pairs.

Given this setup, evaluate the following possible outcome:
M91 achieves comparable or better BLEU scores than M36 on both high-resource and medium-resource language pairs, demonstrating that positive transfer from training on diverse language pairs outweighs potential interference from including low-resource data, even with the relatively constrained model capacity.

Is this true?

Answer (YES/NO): NO